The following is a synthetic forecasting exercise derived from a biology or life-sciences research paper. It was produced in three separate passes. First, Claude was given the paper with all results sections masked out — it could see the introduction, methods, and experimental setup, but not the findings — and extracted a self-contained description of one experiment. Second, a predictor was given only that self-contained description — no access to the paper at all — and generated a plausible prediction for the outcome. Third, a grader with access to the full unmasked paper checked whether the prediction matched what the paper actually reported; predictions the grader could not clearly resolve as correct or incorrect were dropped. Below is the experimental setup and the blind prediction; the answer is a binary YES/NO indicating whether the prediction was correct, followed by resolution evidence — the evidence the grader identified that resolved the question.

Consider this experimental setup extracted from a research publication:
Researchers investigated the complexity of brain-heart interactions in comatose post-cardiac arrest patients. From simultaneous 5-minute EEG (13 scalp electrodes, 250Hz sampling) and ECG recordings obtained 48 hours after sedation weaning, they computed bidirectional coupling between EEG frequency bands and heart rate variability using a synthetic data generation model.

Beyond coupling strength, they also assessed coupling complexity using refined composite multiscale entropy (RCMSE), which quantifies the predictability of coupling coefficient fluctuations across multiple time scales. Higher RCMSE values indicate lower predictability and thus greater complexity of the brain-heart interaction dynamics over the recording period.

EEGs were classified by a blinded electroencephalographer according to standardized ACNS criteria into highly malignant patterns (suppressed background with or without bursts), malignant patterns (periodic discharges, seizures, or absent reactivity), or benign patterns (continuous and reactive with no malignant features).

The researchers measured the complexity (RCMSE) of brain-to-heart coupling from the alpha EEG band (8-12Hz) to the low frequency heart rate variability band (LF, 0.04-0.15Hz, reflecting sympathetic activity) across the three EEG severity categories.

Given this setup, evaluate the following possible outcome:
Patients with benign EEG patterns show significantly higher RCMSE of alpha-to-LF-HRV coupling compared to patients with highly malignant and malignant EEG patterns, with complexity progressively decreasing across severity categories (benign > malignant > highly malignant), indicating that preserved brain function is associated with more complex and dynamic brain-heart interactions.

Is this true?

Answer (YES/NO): NO